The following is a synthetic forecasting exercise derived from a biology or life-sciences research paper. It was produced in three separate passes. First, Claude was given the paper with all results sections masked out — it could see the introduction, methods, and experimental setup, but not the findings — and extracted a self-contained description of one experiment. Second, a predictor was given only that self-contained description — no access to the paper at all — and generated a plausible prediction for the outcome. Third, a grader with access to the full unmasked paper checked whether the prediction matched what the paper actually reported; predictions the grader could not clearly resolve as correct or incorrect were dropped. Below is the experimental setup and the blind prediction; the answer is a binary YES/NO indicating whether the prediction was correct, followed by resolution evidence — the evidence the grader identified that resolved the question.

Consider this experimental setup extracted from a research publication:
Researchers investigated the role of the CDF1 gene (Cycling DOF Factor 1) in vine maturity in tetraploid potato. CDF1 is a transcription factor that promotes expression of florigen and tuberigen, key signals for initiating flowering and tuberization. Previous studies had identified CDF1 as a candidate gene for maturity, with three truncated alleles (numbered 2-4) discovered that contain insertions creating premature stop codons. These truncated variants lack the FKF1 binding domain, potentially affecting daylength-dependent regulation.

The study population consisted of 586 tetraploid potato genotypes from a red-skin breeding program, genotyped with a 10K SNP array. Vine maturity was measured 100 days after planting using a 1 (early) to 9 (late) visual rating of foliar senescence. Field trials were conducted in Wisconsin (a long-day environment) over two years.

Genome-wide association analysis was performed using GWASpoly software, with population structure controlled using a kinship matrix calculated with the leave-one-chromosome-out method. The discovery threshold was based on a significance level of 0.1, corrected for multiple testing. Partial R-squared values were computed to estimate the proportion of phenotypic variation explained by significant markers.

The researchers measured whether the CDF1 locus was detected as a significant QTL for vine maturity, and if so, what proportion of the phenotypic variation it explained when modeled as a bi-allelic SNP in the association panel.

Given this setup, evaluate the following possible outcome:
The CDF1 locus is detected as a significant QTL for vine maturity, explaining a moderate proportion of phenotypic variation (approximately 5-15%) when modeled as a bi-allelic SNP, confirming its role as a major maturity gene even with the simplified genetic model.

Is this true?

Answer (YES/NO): NO